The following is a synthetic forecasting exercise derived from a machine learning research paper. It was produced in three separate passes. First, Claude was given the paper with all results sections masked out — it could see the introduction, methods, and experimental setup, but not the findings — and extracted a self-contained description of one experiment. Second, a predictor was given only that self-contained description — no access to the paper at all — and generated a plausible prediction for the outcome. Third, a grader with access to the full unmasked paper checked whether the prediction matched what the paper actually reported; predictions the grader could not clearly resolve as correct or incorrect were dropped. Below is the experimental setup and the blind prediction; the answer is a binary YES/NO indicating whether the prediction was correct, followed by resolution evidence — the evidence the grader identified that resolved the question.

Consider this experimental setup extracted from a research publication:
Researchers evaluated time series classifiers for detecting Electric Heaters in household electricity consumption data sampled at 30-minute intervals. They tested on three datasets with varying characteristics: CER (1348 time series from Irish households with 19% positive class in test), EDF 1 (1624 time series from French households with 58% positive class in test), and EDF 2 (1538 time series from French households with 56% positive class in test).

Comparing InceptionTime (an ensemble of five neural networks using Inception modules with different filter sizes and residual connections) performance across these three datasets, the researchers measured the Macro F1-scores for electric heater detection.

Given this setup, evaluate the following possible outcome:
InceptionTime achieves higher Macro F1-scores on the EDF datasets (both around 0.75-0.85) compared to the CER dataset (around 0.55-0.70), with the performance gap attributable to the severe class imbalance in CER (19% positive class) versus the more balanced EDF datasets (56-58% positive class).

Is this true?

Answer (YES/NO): NO